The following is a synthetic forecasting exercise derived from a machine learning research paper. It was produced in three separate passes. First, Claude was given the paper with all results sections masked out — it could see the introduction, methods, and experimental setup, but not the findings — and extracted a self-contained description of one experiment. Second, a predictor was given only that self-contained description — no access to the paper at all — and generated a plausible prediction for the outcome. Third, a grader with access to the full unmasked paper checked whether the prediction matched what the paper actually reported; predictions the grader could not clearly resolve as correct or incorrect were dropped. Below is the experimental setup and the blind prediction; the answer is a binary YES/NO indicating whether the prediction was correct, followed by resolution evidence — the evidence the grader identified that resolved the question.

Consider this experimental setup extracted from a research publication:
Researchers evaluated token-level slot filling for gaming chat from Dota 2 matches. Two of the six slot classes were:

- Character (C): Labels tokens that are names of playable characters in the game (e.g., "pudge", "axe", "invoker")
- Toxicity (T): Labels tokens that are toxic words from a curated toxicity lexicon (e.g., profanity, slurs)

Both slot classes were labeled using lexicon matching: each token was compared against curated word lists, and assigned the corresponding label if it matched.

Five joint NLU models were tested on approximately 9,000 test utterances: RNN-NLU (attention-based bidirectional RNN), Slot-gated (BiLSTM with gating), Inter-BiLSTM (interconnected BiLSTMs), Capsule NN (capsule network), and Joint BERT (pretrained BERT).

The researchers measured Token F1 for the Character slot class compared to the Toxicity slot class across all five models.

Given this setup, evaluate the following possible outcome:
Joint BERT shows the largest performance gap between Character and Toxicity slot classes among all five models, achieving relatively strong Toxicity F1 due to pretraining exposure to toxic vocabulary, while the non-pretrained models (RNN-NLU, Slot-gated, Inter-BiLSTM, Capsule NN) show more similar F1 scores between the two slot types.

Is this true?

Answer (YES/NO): NO